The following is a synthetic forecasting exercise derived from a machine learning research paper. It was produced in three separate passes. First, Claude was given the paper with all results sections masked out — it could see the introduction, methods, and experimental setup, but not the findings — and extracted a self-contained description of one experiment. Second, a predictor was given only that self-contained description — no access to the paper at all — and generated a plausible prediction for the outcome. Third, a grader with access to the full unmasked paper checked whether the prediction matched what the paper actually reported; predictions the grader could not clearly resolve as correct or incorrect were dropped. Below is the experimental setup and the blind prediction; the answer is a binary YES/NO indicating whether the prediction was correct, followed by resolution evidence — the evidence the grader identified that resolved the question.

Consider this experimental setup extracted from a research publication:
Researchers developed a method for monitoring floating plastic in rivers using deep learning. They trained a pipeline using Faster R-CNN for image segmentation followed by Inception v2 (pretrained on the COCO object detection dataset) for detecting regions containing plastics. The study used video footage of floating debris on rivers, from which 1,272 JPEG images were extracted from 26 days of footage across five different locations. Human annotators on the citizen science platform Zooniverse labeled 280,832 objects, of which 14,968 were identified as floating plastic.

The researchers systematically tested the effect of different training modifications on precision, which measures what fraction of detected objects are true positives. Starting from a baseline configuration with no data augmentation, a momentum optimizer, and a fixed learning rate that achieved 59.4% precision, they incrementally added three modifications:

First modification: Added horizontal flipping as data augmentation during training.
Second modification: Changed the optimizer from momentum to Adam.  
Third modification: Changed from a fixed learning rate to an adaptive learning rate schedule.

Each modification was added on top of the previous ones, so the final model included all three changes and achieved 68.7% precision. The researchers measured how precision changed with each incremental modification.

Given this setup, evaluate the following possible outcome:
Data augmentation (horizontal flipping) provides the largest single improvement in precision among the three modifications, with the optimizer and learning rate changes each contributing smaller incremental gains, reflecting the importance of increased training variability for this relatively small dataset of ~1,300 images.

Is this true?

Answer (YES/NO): YES